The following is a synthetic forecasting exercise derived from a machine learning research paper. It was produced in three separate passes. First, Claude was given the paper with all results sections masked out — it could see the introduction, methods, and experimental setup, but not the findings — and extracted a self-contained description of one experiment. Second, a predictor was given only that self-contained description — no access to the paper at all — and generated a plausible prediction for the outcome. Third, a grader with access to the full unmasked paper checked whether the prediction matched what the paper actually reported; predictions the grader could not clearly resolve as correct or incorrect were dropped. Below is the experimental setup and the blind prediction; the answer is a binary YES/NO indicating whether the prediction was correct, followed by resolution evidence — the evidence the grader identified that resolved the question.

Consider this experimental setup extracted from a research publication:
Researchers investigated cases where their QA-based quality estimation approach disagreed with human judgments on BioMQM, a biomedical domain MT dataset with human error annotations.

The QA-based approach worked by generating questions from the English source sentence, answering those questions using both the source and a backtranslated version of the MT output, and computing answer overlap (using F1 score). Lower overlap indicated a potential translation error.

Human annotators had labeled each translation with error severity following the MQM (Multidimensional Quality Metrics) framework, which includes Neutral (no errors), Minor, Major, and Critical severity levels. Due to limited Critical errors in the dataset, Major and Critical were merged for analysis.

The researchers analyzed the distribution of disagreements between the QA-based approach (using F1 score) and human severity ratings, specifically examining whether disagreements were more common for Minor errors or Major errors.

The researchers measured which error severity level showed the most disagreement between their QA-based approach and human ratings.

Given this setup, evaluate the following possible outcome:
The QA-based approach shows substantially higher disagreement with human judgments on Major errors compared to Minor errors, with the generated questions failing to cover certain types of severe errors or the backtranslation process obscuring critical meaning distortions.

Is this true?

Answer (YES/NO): YES